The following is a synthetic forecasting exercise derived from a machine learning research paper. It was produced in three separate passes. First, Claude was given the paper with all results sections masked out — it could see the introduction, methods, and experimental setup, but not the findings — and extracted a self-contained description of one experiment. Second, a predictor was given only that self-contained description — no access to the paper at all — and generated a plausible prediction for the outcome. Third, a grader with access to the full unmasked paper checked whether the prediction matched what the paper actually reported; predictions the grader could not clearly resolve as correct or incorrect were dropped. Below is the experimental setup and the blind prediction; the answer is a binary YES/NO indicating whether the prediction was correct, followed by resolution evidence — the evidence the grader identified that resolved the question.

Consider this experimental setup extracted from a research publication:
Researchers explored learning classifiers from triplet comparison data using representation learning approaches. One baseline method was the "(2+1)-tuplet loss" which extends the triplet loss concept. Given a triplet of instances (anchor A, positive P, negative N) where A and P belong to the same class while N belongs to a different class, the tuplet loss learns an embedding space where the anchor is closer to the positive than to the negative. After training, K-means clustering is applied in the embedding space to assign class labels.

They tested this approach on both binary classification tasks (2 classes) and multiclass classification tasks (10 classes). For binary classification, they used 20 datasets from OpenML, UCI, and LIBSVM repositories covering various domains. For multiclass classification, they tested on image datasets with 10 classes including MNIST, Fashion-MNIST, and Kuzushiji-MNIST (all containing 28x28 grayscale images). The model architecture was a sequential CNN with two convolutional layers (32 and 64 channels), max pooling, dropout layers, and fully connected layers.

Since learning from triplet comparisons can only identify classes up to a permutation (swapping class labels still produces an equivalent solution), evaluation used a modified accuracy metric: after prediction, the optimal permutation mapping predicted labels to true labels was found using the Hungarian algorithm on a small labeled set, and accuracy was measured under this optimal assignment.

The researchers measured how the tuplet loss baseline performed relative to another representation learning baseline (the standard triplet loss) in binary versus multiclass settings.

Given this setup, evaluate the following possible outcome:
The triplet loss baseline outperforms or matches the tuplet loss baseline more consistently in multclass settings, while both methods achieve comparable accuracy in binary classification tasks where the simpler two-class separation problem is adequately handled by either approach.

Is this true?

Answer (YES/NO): YES